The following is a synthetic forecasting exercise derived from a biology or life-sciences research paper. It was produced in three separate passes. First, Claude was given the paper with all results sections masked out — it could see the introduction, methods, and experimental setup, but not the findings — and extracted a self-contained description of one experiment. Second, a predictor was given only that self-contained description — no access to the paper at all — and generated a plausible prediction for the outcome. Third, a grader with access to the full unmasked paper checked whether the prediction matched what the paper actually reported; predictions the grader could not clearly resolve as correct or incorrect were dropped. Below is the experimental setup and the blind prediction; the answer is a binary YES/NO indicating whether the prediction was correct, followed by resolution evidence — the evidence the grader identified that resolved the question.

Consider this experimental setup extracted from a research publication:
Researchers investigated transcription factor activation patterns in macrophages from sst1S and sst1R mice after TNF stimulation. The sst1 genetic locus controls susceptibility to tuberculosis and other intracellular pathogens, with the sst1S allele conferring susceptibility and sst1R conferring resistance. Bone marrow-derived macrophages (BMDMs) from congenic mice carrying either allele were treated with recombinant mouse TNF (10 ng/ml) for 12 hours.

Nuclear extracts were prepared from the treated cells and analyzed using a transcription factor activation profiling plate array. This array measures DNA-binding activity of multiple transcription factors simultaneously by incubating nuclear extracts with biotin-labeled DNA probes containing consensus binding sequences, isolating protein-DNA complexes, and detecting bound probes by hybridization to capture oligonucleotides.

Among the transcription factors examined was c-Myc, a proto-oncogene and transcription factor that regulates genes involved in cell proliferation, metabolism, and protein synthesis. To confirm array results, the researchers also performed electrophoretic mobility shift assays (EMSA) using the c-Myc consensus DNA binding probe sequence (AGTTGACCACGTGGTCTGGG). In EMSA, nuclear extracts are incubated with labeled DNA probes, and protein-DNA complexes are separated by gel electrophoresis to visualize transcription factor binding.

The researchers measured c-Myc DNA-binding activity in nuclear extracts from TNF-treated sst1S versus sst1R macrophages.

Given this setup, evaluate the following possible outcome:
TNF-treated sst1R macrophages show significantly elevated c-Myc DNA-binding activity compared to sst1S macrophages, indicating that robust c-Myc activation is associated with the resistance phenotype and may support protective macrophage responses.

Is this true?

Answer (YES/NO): NO